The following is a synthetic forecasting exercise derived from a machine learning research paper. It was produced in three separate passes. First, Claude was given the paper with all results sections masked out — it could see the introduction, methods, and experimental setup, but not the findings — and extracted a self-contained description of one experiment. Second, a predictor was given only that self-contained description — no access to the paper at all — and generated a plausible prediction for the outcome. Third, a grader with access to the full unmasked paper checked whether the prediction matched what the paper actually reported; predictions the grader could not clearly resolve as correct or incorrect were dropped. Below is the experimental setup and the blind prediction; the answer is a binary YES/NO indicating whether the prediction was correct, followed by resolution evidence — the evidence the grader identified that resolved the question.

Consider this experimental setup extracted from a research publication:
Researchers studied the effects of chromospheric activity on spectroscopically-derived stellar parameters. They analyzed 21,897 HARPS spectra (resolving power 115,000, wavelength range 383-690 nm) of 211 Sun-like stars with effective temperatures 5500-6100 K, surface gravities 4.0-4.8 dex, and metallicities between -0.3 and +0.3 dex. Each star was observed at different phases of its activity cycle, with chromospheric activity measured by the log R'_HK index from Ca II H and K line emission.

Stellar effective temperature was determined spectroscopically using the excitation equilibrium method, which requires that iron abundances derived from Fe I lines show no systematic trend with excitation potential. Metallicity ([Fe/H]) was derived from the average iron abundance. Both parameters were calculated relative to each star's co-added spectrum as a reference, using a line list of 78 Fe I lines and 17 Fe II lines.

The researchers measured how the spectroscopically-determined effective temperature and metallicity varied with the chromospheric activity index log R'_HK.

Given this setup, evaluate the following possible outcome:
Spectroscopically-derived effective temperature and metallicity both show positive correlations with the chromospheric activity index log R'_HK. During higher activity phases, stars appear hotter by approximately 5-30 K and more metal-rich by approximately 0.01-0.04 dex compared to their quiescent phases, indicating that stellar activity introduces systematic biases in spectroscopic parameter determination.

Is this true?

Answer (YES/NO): NO